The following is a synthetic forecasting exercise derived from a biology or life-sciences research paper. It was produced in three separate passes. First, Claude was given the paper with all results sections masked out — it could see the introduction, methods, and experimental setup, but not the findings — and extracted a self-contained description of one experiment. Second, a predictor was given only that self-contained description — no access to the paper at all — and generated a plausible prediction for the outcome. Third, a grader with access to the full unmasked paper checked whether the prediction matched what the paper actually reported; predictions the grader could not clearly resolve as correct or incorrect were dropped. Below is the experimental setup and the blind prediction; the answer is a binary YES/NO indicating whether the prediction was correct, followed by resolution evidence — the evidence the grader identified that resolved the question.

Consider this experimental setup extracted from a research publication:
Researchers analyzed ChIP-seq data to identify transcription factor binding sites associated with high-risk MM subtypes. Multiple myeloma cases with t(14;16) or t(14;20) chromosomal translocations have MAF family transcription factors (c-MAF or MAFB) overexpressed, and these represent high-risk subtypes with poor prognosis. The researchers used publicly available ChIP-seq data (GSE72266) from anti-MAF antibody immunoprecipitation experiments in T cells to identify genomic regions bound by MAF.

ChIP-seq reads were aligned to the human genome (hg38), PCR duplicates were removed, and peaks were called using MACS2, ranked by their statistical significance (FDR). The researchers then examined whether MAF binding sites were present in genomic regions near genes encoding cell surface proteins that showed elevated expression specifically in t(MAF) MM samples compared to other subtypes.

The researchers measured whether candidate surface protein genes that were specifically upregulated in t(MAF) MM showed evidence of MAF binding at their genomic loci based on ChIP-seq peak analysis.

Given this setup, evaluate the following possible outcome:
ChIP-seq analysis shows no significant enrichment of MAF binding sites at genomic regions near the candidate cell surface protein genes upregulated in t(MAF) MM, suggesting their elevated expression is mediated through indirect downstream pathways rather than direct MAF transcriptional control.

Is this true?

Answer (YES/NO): NO